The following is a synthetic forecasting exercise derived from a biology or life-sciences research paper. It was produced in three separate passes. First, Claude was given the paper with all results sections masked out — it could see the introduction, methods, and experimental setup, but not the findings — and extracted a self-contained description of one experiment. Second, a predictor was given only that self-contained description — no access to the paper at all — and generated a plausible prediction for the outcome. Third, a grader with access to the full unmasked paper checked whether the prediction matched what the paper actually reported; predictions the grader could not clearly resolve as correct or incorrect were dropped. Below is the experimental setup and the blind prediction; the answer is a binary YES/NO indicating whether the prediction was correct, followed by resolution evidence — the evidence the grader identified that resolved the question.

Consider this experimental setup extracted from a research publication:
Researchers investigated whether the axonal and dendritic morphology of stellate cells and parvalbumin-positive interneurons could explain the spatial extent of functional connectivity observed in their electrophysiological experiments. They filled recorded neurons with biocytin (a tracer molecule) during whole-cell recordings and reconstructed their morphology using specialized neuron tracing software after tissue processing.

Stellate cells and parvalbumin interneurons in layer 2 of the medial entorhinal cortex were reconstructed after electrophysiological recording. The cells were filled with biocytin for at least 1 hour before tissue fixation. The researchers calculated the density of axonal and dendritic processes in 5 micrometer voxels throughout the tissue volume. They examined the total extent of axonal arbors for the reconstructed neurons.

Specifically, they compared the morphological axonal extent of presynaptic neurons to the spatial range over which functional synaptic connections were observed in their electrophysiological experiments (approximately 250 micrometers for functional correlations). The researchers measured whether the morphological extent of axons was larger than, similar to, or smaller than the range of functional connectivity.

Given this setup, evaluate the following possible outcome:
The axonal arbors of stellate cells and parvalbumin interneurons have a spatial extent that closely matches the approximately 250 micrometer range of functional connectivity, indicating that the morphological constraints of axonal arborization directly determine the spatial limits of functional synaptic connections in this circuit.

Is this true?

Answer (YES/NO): NO